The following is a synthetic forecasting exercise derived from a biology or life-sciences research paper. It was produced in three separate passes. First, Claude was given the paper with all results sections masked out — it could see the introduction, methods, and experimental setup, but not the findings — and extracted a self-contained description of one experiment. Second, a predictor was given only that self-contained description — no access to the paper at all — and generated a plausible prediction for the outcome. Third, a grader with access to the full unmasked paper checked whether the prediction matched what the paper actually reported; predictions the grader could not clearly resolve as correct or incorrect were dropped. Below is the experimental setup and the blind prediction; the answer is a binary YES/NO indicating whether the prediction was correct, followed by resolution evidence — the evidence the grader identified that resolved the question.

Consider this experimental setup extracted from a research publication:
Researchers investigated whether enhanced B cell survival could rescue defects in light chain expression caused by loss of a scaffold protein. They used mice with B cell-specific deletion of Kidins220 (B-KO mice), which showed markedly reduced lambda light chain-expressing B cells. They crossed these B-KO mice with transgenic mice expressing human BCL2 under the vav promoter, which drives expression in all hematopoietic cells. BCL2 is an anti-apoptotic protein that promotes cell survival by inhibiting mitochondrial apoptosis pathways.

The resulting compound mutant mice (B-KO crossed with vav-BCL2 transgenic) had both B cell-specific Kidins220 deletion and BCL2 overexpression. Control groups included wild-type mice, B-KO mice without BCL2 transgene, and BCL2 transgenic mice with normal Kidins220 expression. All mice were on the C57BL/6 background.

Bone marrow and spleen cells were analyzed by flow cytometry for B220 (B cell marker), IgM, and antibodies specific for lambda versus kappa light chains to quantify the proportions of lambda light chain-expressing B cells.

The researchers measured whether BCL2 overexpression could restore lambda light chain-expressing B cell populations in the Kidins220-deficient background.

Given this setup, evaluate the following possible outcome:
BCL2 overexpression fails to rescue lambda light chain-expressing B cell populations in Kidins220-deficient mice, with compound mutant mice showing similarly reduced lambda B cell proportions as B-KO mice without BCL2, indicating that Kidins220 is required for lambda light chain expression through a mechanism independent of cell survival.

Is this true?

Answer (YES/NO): NO